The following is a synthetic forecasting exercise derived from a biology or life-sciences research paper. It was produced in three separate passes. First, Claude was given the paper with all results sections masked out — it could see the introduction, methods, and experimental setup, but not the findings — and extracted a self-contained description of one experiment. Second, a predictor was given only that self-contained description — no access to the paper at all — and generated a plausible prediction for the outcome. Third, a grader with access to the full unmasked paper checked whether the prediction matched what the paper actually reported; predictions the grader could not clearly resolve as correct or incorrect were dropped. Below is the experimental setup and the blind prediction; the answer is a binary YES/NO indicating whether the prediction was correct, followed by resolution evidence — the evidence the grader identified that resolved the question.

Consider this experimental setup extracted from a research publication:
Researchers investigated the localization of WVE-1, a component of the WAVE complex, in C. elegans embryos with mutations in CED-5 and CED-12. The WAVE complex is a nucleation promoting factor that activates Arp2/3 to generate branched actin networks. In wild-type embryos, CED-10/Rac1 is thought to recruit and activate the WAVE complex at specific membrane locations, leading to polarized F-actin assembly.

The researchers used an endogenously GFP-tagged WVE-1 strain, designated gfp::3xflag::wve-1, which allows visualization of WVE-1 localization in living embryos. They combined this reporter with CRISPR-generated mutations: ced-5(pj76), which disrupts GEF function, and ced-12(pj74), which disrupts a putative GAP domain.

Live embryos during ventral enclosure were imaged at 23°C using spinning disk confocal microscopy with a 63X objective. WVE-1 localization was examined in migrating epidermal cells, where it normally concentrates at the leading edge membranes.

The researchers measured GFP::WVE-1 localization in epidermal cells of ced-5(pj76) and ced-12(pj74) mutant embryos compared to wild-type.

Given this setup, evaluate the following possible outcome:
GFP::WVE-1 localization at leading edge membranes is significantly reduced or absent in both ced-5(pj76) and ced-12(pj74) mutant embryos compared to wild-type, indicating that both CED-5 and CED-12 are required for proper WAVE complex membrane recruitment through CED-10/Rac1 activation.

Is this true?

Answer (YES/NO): NO